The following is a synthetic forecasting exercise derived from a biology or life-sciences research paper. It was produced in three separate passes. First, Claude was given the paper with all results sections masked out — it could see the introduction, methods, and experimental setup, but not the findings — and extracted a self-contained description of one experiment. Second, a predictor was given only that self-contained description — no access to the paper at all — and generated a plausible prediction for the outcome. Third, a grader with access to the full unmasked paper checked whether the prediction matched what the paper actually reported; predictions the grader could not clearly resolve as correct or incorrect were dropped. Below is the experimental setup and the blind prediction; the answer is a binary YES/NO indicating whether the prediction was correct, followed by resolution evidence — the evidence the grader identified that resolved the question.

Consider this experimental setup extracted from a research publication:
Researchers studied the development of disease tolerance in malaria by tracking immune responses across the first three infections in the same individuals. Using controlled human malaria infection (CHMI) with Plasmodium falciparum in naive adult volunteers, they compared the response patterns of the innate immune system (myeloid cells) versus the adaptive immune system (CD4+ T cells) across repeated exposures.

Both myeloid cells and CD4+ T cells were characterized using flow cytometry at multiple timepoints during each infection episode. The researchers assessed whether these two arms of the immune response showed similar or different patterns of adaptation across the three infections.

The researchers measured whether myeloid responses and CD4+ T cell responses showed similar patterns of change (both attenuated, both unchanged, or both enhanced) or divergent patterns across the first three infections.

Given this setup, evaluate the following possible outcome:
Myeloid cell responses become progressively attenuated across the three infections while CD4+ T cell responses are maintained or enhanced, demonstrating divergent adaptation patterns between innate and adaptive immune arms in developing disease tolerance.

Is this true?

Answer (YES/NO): NO